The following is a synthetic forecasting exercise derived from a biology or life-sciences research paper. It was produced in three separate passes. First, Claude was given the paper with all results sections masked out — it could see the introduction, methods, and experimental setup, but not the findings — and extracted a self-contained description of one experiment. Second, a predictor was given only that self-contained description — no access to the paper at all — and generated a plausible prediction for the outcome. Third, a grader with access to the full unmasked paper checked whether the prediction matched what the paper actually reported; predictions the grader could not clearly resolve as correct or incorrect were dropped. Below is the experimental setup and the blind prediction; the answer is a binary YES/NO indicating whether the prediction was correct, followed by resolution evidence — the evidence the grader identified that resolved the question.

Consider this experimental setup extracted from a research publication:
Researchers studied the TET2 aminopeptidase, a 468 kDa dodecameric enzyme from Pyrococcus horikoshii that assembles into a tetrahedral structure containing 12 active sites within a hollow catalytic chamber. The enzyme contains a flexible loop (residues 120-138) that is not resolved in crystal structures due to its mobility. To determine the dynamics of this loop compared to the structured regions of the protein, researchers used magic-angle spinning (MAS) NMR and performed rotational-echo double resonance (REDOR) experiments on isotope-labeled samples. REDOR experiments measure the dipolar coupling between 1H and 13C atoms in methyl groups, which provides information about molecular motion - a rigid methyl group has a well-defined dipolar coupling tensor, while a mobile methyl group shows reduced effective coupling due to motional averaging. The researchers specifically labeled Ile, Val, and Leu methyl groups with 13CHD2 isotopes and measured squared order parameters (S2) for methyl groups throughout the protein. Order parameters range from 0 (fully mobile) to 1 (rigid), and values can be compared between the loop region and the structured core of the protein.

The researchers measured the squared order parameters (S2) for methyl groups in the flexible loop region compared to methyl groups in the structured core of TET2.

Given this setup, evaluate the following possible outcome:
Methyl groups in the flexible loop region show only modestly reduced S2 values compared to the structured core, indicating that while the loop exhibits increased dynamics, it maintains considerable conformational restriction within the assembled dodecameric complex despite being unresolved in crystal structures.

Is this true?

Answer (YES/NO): NO